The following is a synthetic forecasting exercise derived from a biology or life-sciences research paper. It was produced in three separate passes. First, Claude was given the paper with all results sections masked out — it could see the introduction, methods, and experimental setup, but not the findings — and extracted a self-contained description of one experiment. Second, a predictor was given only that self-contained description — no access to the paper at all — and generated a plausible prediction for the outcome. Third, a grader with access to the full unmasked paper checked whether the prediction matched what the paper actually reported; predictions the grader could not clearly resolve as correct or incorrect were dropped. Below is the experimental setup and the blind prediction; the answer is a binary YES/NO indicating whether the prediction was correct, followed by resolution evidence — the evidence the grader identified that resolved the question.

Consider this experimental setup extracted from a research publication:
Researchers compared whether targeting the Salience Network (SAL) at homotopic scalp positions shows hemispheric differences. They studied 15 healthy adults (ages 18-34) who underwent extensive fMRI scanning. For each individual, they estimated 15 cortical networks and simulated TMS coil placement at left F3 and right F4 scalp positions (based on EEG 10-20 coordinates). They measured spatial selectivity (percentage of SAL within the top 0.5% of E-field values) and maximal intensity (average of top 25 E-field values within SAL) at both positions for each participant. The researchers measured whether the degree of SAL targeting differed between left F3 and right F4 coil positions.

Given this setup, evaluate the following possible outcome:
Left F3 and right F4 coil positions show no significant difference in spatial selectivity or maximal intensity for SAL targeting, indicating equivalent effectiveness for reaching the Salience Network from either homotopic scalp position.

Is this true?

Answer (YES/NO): YES